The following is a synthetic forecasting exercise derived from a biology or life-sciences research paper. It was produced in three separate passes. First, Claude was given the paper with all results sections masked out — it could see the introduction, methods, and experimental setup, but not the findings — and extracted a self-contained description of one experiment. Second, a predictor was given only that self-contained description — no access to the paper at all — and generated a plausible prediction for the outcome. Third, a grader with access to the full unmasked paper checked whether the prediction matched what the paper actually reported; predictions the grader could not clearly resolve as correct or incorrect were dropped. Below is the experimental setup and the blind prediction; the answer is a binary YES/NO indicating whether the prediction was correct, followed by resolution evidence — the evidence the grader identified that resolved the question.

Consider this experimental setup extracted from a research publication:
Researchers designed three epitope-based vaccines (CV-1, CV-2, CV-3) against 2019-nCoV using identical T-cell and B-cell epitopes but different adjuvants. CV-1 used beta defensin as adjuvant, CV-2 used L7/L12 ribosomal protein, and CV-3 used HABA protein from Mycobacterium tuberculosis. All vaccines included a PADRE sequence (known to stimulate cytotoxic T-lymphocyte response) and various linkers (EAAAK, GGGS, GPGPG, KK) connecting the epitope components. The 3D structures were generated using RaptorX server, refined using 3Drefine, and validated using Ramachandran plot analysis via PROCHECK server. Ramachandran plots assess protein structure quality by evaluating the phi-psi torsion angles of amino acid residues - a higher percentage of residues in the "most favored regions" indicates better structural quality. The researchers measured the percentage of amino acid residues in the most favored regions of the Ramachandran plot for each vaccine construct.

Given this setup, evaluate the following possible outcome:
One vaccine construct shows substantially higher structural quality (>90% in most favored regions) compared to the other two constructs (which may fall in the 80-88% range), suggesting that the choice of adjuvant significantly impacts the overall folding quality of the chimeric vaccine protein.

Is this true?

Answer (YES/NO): NO